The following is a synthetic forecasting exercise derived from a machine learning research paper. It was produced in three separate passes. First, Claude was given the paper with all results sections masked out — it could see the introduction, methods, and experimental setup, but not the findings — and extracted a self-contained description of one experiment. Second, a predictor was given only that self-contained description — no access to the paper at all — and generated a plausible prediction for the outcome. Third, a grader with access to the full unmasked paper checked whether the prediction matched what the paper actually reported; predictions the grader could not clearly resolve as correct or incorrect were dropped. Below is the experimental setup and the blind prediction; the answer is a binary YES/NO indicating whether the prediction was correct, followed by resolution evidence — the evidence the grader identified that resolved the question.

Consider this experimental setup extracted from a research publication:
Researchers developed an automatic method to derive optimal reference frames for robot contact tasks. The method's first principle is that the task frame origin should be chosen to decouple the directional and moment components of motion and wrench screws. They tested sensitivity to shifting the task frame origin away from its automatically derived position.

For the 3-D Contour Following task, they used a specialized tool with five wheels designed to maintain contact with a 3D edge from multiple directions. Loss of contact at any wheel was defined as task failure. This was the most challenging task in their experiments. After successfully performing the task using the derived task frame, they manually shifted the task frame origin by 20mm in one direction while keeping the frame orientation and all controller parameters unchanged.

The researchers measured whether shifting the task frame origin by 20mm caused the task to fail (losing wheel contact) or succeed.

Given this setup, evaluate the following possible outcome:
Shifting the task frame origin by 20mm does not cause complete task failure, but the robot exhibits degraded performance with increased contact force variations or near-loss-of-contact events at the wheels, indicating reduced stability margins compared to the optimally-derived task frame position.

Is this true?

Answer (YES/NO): NO